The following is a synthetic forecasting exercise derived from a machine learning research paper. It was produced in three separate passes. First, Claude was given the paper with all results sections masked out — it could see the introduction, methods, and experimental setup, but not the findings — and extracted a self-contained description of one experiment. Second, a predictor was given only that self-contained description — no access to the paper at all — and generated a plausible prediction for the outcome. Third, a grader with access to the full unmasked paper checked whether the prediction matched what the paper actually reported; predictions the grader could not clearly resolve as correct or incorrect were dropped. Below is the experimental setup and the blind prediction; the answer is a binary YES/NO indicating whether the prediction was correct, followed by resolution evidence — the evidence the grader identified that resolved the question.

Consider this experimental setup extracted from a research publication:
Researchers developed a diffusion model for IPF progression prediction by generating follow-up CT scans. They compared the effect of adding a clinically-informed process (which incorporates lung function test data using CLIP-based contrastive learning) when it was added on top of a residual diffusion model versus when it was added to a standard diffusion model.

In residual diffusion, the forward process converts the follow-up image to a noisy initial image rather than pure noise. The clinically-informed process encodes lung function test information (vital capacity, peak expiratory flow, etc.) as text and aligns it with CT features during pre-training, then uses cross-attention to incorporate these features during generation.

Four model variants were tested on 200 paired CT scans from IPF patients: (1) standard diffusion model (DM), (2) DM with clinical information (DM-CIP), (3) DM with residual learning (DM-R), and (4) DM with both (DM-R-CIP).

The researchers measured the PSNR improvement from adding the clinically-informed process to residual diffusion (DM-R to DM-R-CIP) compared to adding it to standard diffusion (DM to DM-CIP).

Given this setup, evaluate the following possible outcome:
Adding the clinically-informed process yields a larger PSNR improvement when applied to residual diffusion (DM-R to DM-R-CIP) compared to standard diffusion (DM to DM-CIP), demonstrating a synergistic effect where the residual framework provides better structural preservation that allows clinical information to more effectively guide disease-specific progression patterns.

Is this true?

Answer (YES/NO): YES